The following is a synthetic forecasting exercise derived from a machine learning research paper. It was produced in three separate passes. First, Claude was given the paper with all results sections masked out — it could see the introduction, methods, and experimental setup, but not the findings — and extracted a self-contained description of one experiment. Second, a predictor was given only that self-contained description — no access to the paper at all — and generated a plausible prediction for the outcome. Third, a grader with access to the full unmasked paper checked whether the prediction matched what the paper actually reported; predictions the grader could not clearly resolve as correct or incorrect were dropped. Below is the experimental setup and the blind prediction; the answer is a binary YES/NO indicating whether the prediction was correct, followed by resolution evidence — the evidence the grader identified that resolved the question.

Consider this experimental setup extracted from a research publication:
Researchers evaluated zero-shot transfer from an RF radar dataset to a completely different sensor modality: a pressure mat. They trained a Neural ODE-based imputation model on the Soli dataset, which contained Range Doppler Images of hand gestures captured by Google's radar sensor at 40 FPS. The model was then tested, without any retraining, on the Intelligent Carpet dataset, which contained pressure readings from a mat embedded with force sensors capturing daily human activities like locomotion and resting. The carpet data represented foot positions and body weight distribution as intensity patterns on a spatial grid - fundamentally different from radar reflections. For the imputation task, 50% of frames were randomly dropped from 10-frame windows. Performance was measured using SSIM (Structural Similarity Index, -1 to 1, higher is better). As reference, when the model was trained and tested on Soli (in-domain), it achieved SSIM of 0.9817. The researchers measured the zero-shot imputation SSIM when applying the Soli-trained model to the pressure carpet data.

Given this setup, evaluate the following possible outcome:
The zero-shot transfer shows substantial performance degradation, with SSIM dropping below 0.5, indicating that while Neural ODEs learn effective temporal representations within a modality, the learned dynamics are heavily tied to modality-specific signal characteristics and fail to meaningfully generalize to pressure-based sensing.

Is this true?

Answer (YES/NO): NO